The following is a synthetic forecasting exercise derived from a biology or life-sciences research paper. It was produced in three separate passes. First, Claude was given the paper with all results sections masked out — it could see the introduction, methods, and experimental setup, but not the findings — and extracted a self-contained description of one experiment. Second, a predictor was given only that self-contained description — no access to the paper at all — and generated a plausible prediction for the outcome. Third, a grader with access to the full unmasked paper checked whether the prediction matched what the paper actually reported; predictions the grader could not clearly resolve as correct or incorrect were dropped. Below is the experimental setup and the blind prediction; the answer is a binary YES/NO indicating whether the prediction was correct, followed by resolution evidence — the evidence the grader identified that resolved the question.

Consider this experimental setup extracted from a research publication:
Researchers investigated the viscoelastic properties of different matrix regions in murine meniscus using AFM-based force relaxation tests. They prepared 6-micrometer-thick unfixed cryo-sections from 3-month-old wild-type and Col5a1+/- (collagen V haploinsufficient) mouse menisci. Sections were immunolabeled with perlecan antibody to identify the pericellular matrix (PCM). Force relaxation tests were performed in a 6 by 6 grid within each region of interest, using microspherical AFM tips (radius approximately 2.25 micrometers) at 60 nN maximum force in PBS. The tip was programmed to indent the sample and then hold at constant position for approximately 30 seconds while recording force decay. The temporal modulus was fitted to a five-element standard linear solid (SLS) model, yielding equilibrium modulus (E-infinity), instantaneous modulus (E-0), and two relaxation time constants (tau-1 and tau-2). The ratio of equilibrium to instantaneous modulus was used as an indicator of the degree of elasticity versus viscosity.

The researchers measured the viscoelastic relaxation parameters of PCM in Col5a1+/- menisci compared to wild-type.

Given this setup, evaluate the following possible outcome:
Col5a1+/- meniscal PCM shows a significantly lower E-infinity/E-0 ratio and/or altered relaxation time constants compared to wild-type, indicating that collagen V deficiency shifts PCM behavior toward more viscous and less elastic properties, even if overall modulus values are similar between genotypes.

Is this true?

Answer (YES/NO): NO